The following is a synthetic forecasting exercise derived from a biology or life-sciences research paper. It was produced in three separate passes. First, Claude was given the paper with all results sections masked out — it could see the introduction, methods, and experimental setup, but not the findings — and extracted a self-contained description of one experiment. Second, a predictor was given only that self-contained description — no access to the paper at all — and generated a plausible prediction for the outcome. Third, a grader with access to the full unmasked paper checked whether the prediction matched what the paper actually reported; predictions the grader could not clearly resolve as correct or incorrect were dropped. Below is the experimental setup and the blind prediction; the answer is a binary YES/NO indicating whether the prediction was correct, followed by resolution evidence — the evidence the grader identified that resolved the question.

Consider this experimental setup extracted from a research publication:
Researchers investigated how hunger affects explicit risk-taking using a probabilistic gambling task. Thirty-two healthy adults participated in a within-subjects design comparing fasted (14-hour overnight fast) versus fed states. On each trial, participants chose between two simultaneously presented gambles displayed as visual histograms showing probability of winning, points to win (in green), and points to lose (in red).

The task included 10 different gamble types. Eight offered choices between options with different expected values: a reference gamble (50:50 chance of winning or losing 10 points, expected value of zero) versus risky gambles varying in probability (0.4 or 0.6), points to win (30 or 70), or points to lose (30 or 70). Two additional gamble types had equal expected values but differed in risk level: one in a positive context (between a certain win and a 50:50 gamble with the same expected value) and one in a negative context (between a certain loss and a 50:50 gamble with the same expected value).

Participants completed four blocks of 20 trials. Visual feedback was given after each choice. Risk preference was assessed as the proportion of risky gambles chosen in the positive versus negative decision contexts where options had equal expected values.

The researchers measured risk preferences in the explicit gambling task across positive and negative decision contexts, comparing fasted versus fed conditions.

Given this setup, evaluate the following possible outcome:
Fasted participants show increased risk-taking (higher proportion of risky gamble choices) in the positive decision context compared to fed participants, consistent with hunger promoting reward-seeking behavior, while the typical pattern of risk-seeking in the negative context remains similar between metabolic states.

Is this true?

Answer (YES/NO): NO